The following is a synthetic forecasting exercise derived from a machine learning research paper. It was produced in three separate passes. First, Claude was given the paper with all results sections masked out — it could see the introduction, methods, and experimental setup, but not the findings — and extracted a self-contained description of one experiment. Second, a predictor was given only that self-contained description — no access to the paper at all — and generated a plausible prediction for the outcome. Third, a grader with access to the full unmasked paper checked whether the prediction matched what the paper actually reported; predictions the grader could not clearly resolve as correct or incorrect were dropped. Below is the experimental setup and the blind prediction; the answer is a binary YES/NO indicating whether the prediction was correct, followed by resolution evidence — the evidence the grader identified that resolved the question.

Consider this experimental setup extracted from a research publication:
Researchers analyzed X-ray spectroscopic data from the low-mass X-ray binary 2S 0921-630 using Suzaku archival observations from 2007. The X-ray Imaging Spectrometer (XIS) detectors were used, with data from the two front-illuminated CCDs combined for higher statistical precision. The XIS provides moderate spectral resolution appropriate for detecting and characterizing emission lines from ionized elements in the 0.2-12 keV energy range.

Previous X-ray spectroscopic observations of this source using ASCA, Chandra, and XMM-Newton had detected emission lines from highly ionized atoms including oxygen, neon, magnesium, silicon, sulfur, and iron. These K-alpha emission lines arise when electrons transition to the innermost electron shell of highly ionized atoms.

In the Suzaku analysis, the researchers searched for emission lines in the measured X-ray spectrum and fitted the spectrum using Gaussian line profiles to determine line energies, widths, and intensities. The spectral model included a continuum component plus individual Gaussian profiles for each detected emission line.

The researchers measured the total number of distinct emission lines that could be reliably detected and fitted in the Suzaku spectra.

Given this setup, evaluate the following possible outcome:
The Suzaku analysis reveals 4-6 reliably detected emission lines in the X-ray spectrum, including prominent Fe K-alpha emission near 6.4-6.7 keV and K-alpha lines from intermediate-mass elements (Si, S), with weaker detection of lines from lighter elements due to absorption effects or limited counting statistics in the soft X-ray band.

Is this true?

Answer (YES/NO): NO